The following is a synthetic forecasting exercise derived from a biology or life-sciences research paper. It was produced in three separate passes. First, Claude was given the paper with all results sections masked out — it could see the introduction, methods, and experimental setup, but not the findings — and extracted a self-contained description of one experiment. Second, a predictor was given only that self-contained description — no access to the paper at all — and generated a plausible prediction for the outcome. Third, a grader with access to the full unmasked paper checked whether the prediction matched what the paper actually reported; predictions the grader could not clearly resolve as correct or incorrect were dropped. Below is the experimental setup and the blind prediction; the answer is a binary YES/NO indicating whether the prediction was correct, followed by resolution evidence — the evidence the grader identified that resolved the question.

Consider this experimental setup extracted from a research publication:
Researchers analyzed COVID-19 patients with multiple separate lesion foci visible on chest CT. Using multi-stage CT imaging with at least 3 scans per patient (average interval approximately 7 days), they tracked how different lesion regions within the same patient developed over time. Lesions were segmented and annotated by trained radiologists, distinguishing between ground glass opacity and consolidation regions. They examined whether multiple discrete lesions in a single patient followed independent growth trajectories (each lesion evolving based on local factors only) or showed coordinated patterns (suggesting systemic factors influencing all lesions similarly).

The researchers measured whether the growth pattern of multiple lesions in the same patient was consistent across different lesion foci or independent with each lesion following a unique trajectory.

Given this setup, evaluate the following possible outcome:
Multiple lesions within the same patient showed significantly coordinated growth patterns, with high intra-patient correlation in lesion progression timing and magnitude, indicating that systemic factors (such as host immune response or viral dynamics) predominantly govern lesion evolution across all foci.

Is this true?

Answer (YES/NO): NO